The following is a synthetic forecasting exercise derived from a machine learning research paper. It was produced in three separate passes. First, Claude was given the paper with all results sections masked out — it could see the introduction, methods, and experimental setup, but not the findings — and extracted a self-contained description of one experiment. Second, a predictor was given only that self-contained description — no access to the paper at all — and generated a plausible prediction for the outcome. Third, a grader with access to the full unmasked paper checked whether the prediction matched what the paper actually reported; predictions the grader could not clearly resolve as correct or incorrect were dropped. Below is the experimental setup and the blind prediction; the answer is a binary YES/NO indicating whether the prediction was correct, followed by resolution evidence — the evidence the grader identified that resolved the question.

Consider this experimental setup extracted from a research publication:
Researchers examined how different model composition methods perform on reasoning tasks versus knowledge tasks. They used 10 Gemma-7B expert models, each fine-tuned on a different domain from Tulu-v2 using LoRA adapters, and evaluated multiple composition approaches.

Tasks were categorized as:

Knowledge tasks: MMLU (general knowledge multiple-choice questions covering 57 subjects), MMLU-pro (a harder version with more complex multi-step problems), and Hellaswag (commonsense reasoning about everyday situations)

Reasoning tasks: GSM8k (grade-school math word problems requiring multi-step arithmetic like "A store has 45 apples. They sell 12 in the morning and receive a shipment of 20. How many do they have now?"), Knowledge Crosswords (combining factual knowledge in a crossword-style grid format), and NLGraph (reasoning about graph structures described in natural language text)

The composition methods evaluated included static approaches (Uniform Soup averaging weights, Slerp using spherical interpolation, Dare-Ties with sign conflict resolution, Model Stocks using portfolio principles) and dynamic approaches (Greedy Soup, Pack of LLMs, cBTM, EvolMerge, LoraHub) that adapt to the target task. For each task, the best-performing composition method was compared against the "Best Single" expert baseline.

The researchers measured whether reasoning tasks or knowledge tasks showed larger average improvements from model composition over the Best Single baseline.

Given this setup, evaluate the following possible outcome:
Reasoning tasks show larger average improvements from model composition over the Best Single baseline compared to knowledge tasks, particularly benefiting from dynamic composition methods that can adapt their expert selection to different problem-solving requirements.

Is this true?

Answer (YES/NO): YES